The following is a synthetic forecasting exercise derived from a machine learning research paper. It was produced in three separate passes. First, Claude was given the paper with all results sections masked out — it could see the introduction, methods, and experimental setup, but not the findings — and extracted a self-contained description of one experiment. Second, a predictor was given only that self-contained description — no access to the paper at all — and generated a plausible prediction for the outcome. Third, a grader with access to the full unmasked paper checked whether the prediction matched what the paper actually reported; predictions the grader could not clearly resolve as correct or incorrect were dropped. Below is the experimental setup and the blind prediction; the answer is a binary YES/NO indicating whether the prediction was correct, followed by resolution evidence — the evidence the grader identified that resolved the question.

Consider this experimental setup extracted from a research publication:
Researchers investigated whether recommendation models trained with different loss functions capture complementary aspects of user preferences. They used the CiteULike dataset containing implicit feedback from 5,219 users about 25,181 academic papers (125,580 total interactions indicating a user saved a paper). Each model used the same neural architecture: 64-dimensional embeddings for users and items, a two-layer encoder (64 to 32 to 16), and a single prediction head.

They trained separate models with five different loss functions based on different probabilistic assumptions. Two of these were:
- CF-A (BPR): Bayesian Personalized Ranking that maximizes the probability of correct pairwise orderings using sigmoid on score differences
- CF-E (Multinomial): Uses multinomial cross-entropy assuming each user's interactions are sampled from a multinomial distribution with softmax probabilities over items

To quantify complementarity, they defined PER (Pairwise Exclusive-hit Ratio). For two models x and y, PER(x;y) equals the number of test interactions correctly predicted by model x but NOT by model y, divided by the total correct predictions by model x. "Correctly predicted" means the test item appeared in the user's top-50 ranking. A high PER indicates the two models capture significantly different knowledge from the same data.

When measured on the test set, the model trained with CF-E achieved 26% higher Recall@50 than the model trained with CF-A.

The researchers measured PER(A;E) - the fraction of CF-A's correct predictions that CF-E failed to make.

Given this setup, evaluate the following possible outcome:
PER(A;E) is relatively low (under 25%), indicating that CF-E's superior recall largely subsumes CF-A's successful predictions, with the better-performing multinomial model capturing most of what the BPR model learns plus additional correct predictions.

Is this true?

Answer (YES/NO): NO